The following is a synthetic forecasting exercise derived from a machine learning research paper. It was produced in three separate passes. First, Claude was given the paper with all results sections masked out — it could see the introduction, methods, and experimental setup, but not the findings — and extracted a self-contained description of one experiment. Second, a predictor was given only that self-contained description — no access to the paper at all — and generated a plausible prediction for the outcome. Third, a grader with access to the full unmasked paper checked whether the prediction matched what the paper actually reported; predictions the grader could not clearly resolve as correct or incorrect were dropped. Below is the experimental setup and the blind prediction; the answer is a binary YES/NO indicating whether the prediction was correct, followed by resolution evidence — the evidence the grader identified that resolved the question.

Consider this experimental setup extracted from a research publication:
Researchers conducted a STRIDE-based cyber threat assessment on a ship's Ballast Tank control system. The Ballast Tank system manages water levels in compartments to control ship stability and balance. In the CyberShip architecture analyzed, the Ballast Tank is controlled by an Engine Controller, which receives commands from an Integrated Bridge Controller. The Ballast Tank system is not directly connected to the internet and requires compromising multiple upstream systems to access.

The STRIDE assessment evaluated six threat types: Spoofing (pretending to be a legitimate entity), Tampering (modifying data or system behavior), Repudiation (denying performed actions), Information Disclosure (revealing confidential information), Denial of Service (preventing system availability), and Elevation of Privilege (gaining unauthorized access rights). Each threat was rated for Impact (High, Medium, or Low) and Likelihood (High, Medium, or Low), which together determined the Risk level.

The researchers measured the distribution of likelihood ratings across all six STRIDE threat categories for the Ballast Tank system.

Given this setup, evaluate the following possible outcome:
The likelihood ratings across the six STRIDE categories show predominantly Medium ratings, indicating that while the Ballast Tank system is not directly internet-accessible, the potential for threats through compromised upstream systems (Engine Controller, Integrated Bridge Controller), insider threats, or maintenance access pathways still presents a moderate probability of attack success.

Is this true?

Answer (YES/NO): NO